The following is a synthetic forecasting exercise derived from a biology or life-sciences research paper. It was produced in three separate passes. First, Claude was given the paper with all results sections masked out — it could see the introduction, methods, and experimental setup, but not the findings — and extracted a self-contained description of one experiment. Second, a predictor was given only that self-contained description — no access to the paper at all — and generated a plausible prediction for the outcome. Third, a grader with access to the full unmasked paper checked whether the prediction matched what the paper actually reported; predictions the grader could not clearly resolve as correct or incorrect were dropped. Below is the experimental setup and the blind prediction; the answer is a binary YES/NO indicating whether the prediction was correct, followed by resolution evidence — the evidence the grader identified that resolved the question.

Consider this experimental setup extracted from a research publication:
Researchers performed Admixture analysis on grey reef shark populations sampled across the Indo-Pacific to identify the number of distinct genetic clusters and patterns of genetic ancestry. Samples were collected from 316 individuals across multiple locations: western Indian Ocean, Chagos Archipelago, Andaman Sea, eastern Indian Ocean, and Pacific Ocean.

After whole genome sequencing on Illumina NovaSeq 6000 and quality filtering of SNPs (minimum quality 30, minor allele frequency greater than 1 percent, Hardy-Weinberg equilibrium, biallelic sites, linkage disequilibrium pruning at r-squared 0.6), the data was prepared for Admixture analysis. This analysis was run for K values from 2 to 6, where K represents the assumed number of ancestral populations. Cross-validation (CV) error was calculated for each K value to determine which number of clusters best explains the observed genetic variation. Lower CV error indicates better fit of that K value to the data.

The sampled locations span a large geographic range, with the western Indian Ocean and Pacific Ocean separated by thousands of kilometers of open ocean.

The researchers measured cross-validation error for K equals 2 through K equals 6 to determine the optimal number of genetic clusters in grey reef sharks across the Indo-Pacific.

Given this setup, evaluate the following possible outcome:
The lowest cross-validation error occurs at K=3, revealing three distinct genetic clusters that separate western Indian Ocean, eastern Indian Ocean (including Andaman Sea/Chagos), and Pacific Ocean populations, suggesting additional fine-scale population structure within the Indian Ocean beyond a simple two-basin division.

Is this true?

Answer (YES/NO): NO